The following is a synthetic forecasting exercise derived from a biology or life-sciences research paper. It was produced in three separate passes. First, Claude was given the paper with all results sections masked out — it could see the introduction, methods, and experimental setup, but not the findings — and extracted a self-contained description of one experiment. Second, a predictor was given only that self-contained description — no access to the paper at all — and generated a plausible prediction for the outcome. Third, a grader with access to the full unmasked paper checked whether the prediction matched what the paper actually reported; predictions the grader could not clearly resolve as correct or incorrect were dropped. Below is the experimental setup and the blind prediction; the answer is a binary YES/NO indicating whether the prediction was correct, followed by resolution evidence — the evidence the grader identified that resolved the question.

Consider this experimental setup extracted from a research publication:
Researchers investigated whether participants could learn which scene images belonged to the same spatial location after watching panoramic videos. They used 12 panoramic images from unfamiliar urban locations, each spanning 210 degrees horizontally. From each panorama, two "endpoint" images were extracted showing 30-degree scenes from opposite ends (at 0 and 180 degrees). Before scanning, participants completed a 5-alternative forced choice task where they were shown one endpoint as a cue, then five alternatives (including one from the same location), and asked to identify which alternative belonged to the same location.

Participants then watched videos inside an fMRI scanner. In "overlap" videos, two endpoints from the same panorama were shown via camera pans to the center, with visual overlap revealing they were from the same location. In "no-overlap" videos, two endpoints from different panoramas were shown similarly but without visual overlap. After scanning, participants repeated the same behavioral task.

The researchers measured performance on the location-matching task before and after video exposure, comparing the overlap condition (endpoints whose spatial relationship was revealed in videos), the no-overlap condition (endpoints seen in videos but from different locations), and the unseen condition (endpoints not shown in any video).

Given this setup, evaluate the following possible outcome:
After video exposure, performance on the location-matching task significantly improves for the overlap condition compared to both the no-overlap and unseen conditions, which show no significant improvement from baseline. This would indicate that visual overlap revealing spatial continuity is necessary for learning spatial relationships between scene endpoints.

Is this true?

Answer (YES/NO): NO